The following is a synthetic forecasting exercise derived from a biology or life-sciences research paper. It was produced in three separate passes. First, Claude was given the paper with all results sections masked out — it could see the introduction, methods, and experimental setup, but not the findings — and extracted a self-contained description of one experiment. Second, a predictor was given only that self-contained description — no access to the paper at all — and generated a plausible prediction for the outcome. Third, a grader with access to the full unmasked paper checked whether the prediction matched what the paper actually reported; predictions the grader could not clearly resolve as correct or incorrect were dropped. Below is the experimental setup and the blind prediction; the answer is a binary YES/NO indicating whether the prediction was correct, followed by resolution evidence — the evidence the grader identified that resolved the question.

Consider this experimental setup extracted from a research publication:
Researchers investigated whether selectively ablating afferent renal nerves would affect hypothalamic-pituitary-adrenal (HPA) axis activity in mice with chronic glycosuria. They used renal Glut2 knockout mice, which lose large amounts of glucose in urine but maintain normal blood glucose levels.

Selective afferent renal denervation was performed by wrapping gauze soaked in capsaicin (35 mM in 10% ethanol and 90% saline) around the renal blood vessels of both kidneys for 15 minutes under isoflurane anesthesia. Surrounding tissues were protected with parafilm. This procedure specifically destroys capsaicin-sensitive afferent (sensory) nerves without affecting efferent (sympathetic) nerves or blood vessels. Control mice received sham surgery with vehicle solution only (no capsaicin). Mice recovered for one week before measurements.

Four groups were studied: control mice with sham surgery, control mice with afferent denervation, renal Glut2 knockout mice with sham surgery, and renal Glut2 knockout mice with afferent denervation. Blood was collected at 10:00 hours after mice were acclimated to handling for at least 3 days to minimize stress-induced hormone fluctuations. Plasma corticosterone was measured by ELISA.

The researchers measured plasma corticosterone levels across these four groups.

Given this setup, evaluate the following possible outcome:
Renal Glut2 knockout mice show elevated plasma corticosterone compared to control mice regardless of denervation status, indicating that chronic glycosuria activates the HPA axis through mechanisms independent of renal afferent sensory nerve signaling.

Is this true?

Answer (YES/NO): NO